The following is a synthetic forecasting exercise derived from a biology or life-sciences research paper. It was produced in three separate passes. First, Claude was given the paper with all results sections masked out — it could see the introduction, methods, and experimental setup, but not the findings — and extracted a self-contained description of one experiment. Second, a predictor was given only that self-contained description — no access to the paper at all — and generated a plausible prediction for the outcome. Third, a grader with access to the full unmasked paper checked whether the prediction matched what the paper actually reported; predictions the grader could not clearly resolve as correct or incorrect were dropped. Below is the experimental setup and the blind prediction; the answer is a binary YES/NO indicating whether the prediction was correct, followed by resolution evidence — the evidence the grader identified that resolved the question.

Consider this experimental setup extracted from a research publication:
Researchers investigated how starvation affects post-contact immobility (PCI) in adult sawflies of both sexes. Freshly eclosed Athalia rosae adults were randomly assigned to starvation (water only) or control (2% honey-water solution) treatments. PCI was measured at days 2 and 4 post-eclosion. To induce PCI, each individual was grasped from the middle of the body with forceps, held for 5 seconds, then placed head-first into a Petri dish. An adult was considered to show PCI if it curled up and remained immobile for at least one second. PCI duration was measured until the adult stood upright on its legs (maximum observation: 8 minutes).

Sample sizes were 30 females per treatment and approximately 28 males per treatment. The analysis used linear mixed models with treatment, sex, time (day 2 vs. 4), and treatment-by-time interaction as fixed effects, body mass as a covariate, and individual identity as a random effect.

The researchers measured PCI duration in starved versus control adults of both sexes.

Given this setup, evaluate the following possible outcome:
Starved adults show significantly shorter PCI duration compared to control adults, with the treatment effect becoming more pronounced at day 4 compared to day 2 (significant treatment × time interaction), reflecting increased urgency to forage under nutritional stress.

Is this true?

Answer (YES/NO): NO